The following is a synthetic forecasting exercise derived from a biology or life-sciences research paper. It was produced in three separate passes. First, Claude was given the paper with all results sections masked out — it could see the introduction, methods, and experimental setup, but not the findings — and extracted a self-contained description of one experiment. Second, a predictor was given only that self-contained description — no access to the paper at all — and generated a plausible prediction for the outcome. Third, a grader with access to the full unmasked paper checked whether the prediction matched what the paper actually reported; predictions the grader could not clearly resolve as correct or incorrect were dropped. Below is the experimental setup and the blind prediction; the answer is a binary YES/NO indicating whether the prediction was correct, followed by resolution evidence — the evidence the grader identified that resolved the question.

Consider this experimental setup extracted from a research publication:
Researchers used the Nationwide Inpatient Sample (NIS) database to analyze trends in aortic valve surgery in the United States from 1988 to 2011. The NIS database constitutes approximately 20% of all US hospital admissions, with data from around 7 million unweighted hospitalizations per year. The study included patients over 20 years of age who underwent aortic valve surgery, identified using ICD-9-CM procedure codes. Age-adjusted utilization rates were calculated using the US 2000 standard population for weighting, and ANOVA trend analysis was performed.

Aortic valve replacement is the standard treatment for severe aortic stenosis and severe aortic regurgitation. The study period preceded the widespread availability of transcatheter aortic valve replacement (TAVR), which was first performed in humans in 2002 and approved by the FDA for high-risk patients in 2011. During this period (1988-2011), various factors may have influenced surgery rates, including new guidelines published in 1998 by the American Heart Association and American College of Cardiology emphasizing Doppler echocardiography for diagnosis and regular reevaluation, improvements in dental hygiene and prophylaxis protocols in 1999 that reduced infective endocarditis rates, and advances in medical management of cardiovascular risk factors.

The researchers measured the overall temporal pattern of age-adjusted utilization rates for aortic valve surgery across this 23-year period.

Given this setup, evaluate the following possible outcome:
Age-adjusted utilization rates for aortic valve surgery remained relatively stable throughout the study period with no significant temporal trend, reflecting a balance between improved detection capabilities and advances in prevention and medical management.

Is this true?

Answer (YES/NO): NO